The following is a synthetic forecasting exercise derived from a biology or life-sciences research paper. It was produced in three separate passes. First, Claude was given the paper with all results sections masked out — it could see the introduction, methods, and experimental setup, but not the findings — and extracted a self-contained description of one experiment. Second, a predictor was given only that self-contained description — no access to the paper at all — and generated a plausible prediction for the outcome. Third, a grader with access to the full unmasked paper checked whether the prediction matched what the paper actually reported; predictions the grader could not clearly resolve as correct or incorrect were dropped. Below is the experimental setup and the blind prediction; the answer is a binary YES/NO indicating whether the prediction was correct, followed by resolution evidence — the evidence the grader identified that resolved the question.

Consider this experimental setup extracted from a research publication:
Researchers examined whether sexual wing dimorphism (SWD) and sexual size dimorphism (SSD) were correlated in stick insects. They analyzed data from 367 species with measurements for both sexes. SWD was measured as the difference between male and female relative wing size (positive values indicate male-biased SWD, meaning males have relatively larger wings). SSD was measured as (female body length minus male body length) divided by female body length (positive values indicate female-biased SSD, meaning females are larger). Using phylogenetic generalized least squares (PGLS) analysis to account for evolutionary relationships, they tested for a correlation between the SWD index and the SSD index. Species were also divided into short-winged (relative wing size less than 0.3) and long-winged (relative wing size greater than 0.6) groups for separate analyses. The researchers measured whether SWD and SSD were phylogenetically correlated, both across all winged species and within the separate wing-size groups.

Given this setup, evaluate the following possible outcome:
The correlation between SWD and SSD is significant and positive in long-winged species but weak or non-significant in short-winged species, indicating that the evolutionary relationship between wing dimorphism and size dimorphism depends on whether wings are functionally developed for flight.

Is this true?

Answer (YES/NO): NO